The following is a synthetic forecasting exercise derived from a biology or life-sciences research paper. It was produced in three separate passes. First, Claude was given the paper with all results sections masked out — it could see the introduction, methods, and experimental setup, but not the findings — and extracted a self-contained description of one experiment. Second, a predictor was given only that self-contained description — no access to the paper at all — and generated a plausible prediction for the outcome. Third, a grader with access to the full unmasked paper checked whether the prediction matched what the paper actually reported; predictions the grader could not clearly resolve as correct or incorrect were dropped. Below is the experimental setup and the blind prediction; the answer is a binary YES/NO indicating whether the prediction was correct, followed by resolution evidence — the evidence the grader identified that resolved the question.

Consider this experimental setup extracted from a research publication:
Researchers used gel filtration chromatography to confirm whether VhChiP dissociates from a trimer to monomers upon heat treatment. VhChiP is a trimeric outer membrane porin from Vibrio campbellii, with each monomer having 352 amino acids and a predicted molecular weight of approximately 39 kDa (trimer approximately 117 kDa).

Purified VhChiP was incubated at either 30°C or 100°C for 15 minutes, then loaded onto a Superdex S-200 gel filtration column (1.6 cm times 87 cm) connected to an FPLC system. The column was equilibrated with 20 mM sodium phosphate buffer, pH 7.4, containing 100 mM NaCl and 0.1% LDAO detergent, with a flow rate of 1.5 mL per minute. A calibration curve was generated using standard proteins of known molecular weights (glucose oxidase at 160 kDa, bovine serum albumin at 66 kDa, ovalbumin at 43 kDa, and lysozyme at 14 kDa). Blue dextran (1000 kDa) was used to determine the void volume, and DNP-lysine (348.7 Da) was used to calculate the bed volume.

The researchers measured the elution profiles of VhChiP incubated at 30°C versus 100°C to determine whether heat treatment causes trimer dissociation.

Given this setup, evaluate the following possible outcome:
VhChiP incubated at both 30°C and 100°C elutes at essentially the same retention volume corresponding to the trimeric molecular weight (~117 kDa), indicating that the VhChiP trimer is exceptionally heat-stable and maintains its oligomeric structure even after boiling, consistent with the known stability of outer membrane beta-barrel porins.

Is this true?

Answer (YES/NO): NO